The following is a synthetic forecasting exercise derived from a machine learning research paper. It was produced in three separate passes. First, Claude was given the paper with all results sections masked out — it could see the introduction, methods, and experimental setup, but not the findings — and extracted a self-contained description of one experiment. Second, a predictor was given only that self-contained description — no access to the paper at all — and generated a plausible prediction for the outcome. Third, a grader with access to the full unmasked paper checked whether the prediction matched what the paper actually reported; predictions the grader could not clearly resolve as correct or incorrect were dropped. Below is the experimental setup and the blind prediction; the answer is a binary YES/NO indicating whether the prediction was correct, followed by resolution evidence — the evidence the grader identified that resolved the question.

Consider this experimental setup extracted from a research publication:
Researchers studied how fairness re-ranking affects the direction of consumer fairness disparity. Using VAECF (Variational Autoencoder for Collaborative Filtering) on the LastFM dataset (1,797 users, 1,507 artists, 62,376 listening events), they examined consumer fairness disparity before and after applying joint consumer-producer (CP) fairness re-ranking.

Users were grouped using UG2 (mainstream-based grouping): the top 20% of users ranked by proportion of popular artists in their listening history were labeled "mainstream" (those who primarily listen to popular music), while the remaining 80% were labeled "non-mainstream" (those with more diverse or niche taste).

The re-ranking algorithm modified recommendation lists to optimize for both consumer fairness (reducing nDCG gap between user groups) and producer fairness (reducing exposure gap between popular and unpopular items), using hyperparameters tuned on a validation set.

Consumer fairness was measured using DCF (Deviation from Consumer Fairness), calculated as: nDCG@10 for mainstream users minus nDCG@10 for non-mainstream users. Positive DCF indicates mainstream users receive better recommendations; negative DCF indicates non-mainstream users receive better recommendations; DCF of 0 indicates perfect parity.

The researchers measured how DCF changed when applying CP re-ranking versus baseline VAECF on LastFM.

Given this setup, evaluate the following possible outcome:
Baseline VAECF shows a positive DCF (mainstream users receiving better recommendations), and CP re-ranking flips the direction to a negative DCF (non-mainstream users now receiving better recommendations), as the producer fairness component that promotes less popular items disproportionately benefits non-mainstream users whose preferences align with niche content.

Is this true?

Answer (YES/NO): YES